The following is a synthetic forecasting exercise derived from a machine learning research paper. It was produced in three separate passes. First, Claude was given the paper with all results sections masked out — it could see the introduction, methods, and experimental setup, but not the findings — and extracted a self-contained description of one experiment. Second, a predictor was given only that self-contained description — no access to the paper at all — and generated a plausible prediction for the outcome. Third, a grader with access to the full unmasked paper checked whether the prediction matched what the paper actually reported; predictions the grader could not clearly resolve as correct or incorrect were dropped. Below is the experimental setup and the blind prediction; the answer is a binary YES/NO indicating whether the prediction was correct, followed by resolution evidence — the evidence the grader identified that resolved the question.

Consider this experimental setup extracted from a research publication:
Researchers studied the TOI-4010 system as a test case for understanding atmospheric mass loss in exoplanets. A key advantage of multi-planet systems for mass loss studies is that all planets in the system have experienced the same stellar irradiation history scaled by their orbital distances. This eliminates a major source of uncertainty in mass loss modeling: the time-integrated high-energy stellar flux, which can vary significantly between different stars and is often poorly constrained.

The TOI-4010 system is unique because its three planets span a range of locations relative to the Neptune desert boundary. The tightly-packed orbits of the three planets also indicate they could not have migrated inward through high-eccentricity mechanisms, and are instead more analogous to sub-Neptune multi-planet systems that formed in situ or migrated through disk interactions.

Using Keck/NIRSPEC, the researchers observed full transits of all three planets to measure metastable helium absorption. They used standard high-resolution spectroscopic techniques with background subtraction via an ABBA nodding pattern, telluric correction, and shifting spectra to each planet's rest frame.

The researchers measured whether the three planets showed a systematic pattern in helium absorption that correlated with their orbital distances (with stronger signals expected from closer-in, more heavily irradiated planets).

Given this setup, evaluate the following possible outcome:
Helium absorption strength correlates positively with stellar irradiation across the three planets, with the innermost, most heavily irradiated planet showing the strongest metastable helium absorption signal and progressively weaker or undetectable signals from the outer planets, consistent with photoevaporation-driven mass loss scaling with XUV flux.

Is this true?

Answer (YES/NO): NO